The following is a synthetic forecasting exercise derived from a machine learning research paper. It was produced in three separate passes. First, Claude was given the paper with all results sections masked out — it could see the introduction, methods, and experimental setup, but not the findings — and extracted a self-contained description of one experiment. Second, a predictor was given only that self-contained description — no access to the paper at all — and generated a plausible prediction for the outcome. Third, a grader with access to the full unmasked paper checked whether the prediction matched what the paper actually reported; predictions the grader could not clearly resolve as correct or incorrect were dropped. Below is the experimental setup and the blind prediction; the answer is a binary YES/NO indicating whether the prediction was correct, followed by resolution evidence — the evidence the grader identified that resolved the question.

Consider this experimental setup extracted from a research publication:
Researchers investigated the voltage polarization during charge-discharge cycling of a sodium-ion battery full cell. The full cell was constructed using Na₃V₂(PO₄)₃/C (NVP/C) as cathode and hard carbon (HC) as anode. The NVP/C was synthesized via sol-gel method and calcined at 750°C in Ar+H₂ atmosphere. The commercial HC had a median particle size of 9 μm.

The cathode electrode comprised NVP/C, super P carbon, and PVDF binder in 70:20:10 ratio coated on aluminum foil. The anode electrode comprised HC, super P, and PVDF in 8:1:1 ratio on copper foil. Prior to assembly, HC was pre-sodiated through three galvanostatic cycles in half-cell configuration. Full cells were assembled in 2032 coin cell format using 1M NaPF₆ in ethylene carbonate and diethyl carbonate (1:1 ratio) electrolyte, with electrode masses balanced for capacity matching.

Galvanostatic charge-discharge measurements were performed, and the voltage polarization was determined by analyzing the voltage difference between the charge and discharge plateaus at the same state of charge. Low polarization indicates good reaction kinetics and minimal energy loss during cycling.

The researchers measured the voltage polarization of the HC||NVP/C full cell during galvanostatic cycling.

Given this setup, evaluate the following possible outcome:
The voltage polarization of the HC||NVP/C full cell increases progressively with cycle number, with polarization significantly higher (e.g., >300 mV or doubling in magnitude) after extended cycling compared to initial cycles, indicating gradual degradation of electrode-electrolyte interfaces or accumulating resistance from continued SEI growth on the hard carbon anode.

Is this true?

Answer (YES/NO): NO